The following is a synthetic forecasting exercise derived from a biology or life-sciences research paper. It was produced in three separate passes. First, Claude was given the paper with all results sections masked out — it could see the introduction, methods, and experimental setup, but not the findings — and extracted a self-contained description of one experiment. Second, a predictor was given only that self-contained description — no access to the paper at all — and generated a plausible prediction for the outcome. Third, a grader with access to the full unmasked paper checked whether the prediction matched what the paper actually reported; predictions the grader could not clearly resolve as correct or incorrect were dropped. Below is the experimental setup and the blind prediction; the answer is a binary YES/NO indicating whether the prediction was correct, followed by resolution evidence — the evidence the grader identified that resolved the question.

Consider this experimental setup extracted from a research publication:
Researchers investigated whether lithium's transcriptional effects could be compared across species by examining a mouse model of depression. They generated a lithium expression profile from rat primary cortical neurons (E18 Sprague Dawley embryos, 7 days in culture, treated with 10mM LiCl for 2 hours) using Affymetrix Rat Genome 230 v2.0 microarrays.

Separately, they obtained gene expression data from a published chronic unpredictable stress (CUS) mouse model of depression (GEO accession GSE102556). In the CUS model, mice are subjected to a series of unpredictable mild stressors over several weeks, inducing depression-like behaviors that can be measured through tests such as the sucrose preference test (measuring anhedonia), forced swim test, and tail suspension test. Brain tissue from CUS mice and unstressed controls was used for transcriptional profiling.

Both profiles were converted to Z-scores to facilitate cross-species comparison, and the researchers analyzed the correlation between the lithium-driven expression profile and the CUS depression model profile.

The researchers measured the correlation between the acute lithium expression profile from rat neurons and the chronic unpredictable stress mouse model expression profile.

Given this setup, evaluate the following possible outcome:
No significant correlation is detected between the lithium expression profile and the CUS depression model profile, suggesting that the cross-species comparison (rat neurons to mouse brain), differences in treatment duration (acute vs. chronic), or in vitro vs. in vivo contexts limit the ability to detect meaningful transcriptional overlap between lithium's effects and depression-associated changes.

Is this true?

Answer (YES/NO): NO